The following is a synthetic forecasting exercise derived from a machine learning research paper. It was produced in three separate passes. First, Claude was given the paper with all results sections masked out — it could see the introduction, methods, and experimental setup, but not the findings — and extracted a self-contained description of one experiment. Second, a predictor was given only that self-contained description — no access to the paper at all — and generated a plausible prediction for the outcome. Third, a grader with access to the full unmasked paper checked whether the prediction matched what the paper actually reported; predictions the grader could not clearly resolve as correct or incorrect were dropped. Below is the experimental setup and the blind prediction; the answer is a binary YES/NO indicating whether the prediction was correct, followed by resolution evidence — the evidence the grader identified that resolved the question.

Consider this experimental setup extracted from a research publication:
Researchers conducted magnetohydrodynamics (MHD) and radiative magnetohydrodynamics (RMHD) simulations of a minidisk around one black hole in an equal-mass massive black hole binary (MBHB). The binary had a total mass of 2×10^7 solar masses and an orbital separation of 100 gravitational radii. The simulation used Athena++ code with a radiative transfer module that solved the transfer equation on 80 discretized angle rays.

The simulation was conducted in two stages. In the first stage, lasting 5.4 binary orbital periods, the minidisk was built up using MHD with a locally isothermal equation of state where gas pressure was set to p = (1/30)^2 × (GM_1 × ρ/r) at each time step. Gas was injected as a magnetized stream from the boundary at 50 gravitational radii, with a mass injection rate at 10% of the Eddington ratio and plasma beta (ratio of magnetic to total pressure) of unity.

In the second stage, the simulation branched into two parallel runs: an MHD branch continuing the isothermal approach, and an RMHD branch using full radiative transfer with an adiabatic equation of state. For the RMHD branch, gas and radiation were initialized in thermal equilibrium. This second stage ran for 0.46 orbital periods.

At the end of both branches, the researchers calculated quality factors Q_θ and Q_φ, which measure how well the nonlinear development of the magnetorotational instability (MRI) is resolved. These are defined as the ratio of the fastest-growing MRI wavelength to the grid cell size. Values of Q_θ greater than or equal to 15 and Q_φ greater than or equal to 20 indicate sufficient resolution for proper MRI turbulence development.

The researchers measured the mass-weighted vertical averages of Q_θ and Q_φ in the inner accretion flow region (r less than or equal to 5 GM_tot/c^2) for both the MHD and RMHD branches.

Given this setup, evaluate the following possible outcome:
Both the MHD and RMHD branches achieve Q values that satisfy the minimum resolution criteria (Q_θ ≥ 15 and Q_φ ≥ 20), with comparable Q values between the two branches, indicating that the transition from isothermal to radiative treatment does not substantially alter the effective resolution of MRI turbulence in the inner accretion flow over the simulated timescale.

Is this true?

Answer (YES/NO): NO